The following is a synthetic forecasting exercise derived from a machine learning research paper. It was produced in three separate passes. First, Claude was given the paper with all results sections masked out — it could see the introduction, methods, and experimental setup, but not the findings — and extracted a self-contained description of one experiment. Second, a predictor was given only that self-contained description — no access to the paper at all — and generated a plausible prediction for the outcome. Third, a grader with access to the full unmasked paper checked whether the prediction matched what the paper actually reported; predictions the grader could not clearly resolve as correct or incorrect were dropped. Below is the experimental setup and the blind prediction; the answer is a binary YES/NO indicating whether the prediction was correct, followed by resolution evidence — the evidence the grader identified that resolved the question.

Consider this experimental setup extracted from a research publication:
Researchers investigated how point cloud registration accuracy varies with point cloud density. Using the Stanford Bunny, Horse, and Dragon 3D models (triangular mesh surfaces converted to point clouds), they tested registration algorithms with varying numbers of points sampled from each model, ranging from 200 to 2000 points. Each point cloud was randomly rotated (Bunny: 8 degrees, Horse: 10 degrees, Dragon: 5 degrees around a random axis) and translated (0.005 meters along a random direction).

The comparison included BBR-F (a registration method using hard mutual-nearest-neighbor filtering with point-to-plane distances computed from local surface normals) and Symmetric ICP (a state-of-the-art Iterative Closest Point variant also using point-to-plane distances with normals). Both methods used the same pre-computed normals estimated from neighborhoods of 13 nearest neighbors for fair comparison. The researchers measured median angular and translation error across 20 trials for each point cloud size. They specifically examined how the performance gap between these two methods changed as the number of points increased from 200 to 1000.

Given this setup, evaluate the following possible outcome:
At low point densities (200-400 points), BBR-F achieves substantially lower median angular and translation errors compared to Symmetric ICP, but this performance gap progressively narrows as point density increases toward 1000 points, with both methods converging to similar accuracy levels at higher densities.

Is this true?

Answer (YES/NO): NO